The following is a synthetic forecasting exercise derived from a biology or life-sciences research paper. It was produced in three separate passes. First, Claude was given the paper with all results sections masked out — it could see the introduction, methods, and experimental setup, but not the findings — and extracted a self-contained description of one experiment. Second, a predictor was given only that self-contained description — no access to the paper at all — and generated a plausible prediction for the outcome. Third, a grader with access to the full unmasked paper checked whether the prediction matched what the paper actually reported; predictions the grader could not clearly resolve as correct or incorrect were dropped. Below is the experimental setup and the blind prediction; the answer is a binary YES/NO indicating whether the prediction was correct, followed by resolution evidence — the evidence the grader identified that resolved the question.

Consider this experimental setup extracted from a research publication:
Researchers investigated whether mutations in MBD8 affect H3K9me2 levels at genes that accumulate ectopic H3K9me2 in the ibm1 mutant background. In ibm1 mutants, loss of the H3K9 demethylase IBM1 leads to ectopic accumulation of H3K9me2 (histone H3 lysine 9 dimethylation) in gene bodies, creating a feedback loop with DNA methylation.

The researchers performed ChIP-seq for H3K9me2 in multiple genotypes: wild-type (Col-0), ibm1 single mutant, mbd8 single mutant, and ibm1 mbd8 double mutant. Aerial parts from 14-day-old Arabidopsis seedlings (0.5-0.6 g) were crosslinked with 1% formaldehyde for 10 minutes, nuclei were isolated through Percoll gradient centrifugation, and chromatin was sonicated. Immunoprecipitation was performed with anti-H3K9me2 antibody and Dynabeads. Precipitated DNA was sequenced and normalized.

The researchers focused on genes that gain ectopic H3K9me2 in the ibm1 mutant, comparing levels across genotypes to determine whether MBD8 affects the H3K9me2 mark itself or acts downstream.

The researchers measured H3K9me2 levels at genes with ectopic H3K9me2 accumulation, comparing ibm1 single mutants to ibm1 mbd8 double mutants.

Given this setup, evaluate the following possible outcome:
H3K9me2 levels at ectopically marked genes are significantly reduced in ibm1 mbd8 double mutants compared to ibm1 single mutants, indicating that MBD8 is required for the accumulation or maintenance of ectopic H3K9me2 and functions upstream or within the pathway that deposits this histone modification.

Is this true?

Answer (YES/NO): NO